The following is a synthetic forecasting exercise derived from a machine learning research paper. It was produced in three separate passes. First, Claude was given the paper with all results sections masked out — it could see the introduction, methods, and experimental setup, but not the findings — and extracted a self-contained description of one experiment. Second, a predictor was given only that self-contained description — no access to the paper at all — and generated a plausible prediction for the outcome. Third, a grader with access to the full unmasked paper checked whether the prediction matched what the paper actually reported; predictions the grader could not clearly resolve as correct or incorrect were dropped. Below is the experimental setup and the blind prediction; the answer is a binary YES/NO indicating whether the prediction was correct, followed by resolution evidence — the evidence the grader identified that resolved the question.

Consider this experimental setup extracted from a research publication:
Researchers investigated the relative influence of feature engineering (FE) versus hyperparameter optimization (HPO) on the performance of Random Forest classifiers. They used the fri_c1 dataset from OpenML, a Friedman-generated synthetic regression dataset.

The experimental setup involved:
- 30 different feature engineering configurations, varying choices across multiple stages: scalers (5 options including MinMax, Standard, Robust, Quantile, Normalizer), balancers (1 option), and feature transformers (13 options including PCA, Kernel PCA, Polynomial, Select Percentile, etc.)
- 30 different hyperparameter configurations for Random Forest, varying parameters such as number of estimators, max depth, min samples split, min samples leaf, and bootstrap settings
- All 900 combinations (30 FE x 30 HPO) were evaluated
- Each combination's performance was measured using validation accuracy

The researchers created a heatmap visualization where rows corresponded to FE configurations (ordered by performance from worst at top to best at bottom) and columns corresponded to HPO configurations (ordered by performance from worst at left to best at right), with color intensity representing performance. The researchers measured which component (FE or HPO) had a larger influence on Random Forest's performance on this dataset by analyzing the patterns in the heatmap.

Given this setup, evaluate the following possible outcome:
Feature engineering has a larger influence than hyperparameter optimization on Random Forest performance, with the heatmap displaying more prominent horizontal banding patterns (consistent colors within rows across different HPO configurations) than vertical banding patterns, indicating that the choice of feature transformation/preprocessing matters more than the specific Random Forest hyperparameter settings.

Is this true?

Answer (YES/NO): YES